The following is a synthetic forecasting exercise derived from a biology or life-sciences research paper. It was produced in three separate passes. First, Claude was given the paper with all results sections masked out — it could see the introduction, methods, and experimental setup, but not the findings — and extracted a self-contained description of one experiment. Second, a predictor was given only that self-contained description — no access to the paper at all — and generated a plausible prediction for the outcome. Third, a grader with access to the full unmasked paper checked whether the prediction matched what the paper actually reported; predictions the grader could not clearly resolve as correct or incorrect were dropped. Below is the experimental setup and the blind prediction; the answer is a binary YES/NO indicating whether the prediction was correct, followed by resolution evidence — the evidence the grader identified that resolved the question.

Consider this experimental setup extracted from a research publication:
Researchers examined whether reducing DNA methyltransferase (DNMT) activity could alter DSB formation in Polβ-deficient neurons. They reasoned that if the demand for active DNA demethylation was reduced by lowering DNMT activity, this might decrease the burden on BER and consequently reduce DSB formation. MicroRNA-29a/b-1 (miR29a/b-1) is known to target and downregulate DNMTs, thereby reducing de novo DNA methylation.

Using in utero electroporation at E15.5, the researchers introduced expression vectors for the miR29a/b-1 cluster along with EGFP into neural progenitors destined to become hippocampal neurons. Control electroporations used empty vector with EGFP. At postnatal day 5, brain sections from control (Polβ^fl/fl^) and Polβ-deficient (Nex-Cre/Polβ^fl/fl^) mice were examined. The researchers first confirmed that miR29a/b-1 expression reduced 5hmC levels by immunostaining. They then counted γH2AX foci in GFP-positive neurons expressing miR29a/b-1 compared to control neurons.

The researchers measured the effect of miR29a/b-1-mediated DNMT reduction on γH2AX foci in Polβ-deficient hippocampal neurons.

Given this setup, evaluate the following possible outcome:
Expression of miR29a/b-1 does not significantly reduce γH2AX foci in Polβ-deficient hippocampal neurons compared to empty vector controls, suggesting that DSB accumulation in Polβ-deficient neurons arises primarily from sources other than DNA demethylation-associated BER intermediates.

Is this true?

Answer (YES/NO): NO